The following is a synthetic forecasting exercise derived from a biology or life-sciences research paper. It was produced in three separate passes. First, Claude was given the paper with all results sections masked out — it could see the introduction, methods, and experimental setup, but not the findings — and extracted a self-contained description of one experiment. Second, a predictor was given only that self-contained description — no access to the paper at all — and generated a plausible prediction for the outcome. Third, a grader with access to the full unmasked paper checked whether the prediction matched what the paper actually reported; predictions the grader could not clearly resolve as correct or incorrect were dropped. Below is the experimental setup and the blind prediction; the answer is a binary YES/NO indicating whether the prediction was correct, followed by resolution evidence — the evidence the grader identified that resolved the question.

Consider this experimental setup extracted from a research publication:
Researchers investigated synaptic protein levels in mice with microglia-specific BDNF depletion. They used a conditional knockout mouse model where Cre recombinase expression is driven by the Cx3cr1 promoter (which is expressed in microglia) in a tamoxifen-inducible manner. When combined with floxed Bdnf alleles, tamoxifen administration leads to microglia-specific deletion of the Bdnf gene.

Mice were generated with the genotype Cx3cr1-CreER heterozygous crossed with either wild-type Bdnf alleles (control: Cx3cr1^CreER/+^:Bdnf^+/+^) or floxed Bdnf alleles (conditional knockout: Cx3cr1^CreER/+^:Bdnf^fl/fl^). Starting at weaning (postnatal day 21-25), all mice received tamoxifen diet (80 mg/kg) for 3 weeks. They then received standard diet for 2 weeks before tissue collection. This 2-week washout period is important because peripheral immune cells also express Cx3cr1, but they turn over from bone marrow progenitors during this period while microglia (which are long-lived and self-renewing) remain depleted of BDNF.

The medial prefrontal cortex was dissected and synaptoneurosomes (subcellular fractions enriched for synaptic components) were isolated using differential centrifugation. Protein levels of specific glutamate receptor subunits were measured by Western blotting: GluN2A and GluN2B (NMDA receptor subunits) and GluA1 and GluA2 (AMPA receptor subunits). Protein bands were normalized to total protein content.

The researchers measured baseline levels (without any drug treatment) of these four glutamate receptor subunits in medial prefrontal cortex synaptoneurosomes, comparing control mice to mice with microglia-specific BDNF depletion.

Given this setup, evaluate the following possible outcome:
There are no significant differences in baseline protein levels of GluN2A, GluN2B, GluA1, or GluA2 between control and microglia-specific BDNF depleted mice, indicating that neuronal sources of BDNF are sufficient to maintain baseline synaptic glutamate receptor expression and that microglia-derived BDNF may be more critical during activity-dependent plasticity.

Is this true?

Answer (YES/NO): NO